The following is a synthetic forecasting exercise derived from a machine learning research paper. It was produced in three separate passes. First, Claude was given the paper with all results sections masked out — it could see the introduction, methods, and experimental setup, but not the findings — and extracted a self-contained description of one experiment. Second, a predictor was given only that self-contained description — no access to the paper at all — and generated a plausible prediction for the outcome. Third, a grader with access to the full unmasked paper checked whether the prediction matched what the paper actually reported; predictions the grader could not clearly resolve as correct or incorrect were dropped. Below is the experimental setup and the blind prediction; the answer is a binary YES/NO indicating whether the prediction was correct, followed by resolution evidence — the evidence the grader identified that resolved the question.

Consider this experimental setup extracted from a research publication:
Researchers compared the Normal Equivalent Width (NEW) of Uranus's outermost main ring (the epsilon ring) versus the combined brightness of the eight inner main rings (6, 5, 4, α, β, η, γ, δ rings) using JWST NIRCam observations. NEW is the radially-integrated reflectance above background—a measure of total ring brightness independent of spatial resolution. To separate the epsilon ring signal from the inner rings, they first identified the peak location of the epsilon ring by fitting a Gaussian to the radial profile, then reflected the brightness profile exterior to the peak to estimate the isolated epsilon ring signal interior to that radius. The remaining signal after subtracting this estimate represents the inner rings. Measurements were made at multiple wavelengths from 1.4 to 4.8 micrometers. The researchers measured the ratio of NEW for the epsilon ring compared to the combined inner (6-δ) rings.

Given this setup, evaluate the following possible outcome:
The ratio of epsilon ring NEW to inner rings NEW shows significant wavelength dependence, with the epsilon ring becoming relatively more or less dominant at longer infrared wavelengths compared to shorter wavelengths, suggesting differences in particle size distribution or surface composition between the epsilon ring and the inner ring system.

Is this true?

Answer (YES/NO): NO